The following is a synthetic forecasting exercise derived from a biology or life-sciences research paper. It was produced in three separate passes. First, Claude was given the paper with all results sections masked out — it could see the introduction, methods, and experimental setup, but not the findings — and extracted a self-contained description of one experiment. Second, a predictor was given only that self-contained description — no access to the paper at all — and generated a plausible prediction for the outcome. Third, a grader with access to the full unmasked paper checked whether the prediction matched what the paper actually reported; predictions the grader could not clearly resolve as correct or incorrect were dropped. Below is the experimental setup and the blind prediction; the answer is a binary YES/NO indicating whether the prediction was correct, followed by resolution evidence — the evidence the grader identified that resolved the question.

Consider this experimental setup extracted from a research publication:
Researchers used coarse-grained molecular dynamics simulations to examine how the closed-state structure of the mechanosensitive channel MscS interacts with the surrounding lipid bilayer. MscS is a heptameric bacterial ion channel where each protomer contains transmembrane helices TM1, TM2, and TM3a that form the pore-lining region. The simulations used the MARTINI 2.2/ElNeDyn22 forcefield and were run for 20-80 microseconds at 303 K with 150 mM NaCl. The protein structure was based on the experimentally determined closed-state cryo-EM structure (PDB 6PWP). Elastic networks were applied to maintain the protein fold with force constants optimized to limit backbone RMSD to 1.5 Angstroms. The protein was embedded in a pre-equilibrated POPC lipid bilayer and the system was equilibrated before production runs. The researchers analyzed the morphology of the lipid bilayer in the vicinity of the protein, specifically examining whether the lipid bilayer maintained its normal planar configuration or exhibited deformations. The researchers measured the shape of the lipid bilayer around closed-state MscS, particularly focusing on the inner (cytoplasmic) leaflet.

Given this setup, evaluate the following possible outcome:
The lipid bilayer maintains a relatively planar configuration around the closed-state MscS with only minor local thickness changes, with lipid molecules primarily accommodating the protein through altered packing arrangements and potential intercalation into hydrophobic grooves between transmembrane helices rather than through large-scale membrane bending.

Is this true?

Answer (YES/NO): NO